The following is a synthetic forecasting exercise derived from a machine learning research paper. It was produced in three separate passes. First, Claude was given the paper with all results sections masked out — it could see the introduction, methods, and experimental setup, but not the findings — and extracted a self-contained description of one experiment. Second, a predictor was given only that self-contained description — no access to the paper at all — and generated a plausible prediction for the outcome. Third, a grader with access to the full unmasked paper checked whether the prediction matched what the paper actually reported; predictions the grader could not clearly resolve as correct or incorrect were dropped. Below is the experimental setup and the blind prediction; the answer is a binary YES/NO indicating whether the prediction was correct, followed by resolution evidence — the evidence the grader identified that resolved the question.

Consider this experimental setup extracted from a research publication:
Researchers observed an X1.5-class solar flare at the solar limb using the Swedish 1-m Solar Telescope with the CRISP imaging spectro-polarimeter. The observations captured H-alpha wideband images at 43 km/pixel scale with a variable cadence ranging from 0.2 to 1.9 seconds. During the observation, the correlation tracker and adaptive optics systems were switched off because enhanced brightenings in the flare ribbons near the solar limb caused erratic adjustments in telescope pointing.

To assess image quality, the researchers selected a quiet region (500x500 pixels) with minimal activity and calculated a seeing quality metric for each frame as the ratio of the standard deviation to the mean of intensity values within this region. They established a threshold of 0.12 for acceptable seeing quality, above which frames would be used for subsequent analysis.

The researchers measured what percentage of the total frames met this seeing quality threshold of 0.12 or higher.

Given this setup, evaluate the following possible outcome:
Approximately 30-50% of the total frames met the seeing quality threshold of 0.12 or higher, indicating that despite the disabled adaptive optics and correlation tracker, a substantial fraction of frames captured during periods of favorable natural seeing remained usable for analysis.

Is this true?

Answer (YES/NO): NO